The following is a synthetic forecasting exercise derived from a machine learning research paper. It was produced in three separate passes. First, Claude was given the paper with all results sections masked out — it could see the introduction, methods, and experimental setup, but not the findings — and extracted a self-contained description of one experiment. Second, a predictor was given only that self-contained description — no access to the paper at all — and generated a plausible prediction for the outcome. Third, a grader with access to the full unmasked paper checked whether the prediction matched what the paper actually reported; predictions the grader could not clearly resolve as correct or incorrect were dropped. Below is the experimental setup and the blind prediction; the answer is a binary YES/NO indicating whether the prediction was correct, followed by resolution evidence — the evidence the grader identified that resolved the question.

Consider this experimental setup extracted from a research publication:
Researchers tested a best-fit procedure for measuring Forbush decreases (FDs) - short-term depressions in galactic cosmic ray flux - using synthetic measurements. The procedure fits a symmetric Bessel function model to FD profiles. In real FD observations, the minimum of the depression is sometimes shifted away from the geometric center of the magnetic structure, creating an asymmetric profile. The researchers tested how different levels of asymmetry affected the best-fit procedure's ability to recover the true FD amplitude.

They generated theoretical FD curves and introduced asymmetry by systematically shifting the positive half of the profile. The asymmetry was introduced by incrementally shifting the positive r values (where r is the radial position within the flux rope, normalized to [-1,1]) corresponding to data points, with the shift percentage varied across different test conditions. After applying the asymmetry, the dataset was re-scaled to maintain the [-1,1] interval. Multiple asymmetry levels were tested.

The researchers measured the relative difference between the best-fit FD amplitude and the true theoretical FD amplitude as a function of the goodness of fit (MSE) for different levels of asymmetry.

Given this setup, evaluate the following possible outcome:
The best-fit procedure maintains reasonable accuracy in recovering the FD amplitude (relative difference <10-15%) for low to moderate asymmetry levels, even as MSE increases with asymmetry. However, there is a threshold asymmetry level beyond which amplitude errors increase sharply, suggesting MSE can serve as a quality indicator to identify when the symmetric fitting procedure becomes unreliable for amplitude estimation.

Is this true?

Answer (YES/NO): NO